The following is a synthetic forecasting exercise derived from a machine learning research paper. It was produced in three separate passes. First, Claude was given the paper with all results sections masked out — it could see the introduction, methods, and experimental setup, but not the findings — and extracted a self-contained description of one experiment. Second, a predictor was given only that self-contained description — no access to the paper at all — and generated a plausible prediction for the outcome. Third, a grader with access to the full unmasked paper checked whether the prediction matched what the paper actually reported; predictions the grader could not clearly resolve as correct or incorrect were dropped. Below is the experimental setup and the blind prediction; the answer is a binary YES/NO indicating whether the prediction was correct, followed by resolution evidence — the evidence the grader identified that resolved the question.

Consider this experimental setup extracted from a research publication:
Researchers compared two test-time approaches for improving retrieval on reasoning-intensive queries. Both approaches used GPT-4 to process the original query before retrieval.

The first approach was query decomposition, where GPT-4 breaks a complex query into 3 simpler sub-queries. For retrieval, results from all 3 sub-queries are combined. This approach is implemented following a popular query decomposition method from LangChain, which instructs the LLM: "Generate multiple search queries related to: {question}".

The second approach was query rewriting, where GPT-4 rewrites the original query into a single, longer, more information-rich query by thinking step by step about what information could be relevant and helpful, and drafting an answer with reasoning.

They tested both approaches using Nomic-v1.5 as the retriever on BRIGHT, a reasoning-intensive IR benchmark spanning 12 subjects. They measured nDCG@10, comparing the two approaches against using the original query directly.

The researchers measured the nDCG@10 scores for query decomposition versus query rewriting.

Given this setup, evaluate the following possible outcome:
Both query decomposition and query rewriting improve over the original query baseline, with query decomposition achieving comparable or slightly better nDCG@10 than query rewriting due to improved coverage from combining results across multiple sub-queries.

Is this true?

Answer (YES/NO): NO